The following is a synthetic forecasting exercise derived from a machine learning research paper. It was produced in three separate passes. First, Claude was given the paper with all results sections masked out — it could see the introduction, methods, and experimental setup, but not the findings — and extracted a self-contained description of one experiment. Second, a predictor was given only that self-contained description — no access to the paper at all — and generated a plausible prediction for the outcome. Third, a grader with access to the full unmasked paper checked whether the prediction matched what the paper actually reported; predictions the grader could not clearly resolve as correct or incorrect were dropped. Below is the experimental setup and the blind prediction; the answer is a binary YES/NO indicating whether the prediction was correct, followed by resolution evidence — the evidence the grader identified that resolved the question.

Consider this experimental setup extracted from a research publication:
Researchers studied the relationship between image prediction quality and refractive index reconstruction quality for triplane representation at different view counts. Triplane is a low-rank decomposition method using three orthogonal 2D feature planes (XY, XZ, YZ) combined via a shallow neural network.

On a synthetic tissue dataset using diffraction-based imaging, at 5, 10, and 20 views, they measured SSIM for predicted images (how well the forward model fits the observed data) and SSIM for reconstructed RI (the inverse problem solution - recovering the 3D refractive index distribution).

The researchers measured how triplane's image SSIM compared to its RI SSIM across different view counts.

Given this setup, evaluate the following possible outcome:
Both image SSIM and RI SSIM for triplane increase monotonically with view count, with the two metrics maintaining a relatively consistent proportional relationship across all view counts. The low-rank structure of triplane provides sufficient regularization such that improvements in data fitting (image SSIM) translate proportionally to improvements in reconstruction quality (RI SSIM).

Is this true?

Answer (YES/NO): NO